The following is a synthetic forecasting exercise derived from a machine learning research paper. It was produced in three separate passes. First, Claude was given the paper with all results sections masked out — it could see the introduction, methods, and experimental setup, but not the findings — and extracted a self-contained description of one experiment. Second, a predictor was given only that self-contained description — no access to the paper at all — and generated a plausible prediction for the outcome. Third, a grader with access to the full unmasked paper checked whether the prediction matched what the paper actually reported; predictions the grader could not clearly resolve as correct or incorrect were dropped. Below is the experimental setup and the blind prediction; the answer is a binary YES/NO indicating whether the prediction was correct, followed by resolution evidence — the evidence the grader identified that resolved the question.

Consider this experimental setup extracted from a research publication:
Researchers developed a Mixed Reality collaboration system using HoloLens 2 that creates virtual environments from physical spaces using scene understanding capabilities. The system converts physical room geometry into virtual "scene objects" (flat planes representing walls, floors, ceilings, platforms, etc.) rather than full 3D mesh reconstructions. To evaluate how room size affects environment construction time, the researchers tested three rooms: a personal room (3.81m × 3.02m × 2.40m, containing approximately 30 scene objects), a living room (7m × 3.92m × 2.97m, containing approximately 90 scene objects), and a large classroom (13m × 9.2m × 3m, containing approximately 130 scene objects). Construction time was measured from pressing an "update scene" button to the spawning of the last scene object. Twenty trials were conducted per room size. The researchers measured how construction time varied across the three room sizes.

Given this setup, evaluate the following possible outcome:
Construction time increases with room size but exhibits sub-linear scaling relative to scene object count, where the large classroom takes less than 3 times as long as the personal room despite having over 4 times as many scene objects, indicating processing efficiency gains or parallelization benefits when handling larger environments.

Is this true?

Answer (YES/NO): NO